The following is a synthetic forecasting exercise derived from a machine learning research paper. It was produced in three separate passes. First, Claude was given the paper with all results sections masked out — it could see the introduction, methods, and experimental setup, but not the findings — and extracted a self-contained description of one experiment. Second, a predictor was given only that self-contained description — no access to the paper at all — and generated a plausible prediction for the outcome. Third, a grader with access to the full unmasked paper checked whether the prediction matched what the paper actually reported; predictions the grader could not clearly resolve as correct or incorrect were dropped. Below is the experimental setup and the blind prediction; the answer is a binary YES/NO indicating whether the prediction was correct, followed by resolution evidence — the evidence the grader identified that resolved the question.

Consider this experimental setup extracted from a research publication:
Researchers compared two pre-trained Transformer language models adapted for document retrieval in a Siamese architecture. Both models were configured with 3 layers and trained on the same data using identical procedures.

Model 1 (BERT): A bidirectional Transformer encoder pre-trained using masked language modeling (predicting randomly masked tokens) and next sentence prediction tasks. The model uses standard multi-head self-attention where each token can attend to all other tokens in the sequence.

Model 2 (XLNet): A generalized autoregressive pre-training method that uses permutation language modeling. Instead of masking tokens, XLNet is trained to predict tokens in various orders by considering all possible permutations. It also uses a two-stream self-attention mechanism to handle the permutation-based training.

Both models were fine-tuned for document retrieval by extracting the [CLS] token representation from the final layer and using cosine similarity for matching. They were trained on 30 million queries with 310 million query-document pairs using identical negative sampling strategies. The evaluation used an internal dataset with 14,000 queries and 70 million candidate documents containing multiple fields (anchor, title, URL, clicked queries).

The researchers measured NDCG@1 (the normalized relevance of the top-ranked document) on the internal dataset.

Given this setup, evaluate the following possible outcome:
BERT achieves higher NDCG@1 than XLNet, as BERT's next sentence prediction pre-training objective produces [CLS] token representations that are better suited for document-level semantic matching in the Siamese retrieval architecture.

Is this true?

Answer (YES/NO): YES